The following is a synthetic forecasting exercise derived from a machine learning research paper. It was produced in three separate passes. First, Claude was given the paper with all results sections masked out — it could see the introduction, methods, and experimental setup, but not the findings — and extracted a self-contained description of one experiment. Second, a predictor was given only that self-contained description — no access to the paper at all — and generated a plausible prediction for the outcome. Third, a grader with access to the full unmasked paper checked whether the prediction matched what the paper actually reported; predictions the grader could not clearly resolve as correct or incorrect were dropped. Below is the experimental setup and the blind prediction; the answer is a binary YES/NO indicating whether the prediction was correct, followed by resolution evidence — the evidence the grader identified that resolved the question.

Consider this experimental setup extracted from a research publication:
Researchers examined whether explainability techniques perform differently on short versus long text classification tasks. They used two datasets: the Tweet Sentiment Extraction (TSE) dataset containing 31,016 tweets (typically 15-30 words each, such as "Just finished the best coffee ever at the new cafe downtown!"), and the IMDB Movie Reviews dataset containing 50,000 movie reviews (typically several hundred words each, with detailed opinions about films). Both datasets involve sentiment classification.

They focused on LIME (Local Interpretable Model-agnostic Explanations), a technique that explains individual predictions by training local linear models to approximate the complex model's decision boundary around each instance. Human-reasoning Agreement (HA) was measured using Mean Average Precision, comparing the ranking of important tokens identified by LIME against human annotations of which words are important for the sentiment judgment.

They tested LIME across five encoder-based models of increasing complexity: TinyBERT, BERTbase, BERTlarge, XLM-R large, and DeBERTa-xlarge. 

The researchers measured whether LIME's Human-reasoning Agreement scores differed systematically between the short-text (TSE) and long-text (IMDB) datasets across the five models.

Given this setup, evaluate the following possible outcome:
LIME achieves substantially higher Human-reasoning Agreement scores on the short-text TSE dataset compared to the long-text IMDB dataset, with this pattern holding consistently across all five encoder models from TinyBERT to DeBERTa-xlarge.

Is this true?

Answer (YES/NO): NO